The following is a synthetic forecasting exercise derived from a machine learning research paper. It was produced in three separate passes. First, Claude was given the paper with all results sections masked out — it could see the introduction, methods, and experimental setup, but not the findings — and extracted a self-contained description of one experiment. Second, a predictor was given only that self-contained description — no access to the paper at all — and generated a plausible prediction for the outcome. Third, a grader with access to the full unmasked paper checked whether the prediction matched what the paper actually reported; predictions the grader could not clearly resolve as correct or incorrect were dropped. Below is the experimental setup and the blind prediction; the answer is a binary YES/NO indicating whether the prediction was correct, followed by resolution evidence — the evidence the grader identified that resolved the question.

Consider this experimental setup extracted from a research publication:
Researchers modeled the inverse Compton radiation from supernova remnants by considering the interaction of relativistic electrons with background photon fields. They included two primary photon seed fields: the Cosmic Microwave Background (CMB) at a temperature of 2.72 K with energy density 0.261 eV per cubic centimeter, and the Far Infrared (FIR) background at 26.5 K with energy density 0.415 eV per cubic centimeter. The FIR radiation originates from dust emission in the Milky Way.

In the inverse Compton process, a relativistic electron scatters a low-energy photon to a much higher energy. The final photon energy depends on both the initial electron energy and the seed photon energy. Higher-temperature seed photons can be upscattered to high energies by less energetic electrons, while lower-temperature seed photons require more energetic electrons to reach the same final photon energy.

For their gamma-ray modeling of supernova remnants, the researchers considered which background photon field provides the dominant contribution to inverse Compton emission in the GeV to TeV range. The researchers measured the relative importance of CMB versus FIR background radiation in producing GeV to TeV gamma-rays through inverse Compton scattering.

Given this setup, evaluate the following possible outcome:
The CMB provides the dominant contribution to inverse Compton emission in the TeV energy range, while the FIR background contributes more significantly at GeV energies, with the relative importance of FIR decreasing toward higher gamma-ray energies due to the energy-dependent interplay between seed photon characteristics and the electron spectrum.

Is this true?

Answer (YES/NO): NO